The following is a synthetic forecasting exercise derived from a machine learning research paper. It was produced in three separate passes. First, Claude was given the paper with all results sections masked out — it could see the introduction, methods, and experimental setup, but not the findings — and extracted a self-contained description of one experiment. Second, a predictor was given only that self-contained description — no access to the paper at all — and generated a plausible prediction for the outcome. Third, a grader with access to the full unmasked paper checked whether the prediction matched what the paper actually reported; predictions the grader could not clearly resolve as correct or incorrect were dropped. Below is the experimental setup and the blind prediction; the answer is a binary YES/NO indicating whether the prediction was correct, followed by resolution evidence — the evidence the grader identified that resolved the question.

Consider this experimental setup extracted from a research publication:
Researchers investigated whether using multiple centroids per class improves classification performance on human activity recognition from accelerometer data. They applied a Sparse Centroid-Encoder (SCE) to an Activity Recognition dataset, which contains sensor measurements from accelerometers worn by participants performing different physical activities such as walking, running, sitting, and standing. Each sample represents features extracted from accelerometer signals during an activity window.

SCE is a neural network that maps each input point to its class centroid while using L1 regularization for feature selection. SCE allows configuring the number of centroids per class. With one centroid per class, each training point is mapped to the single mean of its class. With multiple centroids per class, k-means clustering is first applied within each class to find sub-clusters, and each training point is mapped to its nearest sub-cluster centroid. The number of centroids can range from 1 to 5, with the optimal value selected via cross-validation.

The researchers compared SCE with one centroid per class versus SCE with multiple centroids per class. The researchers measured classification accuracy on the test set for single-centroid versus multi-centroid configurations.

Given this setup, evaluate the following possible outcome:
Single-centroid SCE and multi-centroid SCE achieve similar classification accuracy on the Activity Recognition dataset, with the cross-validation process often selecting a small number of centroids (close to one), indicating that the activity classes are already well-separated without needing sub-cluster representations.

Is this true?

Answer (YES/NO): NO